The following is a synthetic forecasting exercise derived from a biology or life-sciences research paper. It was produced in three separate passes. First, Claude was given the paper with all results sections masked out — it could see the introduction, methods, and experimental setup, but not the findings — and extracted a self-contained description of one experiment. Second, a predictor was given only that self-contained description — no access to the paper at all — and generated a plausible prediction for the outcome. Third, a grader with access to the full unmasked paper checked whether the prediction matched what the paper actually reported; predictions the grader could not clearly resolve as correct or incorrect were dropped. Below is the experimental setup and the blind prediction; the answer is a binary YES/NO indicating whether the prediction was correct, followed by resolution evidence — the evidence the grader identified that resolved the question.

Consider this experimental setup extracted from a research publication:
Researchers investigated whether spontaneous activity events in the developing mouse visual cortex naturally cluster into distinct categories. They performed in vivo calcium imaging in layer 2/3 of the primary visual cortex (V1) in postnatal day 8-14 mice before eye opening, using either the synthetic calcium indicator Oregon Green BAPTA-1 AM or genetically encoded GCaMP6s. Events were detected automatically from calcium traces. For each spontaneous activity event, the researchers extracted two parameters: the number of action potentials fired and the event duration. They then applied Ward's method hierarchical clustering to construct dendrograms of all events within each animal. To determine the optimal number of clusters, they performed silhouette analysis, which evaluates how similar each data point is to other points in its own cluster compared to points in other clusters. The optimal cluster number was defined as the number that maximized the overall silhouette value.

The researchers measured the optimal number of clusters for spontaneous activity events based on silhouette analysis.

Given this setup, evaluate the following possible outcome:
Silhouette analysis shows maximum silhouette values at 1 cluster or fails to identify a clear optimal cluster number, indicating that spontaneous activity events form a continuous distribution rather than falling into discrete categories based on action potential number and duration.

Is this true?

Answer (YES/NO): NO